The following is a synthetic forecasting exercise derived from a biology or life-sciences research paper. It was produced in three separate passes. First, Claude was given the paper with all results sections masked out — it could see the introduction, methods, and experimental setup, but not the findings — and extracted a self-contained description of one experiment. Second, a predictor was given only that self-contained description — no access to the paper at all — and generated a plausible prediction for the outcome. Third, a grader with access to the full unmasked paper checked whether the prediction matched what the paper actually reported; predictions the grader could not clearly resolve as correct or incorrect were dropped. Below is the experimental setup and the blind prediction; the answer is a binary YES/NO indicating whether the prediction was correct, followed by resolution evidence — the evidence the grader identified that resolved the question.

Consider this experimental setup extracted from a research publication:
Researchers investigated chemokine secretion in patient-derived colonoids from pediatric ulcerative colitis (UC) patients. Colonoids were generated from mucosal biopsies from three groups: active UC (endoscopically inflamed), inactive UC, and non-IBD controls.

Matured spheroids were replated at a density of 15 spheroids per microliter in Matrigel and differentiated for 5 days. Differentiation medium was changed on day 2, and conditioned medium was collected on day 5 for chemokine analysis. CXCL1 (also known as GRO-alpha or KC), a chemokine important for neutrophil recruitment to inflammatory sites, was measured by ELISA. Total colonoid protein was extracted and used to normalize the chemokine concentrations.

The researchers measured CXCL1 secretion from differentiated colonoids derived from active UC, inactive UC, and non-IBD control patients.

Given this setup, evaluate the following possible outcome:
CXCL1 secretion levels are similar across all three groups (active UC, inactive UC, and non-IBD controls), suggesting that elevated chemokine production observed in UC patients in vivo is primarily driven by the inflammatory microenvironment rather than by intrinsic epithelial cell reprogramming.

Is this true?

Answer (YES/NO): NO